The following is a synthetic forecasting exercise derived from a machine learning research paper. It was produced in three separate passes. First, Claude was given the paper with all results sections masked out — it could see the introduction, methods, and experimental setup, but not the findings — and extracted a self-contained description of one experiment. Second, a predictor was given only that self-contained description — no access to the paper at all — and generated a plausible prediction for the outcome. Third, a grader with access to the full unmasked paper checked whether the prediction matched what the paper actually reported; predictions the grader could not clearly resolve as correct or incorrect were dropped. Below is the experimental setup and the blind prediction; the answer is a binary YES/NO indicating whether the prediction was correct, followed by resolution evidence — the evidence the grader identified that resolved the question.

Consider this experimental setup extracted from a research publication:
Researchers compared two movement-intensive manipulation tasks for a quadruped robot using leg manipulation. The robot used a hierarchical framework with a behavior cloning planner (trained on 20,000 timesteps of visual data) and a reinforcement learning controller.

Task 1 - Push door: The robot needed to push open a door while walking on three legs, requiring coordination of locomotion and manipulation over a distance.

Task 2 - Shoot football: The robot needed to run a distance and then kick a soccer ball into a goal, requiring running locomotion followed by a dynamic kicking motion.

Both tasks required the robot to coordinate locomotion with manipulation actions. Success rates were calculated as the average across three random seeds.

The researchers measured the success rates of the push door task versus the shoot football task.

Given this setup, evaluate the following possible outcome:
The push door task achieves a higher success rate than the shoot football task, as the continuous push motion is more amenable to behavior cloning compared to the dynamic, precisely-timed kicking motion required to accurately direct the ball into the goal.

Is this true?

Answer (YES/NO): YES